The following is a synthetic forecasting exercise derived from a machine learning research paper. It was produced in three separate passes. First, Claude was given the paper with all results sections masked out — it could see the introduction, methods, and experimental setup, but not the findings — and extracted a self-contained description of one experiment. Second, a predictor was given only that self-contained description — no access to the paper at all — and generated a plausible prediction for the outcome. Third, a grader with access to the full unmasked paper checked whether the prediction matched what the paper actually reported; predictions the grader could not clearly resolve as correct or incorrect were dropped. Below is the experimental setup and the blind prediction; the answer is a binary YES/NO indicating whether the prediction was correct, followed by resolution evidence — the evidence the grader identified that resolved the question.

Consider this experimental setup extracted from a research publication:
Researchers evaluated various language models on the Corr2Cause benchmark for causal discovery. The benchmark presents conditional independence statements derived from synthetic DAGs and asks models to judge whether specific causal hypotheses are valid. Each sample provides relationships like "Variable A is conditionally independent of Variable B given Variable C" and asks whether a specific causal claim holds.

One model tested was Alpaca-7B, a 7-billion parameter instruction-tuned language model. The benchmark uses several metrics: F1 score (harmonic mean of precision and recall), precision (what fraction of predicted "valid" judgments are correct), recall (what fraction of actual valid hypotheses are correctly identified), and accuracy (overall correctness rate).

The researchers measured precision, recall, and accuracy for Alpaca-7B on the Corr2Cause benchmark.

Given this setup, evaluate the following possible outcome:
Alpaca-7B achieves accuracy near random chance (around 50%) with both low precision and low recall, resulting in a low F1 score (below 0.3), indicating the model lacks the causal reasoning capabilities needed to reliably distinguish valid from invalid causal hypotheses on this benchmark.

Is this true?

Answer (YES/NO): NO